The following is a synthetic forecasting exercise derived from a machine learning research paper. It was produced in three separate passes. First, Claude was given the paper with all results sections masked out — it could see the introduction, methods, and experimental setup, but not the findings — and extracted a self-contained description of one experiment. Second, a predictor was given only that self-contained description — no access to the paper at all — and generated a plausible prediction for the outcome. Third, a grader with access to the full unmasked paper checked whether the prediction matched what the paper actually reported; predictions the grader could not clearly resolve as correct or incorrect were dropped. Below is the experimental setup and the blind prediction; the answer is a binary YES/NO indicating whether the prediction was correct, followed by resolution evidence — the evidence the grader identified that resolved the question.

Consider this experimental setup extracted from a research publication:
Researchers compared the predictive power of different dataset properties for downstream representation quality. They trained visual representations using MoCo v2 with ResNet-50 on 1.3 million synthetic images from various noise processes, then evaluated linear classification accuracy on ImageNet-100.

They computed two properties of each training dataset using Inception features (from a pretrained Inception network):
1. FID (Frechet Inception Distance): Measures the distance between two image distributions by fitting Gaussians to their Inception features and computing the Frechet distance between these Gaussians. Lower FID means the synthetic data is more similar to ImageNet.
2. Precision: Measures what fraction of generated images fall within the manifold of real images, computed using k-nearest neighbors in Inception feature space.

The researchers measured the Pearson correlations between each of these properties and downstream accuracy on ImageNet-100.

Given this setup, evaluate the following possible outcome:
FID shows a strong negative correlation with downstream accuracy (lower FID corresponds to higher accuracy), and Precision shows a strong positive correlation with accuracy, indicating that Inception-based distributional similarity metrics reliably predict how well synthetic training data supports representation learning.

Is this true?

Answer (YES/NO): NO